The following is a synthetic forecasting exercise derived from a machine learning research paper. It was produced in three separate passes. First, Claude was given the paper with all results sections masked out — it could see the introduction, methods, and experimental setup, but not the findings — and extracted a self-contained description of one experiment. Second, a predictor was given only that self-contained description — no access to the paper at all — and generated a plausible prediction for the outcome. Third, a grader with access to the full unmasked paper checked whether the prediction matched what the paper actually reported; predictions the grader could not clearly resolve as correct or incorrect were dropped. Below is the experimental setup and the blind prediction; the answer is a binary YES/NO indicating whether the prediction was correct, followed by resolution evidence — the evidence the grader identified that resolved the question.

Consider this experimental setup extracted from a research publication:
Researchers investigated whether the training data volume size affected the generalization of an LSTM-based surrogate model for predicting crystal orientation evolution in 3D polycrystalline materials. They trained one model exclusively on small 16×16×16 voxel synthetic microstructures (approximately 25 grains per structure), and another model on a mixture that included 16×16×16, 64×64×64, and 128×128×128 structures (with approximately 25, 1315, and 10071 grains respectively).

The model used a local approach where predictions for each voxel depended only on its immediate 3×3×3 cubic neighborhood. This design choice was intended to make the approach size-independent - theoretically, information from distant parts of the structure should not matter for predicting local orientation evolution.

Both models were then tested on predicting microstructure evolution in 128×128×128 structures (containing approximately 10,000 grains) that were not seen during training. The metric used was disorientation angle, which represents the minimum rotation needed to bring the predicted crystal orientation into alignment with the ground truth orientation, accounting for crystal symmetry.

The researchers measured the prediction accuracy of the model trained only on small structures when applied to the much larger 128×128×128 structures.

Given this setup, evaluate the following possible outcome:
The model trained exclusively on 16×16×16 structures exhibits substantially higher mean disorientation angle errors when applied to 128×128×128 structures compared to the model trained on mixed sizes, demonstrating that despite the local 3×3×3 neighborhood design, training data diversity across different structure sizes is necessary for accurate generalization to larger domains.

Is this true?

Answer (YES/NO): NO